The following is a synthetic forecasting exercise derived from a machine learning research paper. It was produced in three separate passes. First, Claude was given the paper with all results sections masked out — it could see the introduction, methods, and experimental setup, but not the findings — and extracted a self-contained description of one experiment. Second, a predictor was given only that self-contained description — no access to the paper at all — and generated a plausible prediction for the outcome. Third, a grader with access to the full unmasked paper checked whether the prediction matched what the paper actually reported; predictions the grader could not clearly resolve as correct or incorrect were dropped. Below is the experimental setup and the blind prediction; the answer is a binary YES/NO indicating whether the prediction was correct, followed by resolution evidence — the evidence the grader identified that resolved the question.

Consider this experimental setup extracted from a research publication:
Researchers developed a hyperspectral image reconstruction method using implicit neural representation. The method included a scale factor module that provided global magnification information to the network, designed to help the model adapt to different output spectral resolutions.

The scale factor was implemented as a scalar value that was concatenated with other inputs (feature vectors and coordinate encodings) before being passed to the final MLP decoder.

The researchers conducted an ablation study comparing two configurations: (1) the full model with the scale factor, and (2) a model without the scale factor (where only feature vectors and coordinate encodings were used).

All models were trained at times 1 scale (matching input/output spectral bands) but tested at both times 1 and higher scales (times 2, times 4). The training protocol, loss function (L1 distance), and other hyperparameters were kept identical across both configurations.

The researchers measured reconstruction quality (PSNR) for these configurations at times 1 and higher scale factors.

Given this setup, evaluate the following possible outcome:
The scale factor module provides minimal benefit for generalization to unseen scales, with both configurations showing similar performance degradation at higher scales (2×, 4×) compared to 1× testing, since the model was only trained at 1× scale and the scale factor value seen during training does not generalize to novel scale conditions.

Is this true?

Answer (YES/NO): NO